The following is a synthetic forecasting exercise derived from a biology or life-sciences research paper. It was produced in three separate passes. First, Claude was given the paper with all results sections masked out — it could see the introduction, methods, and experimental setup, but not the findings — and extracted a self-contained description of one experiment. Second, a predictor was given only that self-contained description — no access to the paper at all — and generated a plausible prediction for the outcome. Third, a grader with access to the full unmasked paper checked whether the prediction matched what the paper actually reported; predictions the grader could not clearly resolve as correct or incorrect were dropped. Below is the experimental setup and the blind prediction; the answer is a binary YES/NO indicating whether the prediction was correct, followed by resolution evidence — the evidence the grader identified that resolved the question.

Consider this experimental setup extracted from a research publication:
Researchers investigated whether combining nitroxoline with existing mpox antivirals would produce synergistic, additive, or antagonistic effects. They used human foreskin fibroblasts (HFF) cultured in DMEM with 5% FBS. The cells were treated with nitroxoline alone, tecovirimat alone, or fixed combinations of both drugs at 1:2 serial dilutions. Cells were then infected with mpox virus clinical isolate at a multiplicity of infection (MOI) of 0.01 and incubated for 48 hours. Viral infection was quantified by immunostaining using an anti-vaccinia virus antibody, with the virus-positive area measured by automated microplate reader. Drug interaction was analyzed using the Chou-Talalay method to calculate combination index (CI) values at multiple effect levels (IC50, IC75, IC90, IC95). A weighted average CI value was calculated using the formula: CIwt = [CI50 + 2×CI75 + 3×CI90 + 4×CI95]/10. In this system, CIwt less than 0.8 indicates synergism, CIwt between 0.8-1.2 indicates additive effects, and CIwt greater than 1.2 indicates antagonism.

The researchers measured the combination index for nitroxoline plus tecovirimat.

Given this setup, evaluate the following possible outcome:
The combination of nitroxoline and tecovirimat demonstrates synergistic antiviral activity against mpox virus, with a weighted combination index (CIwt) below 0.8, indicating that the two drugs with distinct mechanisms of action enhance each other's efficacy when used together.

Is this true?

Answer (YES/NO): NO